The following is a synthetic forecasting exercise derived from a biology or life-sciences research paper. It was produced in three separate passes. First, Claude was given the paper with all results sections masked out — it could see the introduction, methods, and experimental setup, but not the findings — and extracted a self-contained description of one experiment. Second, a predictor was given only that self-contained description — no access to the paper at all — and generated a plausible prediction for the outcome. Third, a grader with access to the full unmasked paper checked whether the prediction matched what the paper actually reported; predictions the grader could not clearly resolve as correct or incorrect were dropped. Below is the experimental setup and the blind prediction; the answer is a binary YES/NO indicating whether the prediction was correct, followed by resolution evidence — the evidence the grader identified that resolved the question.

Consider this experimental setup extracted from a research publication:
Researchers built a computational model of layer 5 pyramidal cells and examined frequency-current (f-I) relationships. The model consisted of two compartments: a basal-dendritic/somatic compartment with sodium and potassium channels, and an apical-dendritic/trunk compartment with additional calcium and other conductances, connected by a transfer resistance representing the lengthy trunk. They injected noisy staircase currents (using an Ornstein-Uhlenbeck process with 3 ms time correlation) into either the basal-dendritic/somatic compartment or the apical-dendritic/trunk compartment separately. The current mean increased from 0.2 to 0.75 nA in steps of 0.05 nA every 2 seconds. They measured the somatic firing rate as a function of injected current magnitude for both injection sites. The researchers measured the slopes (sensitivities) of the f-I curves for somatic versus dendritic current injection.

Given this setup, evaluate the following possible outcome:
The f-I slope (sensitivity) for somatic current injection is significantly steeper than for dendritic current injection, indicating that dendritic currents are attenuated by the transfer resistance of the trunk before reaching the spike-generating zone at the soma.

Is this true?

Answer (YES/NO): NO